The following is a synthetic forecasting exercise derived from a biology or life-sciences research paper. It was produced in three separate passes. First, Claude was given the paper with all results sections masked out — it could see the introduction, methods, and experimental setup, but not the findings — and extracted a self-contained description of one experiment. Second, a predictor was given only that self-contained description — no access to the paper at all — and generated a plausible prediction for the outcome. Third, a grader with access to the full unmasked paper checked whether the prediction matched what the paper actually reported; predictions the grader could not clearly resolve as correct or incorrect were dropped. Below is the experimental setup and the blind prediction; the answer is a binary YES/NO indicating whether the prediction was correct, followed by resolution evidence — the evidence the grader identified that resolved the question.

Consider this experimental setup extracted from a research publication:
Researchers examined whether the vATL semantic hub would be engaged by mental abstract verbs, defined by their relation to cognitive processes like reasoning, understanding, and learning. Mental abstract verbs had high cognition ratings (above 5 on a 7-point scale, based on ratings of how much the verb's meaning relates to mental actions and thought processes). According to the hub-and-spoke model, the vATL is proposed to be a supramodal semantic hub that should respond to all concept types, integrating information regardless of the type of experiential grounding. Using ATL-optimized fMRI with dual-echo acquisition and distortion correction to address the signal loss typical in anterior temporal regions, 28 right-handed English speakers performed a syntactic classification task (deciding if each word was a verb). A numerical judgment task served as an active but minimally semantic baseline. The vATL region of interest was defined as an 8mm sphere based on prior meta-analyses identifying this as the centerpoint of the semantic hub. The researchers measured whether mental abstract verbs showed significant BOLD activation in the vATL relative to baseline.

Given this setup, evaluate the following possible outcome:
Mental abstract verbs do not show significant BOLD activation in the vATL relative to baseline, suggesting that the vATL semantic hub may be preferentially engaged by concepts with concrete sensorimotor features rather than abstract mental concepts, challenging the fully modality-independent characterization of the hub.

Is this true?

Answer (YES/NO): NO